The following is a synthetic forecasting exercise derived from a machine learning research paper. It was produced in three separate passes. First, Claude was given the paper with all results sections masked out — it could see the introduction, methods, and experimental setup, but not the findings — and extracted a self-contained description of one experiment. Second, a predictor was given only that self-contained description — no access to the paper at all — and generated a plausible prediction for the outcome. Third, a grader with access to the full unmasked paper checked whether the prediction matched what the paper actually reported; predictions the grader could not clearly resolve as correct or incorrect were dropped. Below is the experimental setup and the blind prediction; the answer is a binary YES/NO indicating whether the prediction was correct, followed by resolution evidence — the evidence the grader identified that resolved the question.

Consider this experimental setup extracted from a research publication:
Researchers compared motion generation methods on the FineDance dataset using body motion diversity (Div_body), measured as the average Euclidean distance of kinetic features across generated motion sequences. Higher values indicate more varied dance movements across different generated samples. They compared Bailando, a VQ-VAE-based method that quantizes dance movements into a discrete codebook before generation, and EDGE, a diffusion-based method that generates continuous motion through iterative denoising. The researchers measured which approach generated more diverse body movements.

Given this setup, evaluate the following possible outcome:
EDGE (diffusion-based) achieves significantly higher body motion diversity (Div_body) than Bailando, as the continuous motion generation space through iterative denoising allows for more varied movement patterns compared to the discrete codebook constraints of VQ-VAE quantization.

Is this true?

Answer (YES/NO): YES